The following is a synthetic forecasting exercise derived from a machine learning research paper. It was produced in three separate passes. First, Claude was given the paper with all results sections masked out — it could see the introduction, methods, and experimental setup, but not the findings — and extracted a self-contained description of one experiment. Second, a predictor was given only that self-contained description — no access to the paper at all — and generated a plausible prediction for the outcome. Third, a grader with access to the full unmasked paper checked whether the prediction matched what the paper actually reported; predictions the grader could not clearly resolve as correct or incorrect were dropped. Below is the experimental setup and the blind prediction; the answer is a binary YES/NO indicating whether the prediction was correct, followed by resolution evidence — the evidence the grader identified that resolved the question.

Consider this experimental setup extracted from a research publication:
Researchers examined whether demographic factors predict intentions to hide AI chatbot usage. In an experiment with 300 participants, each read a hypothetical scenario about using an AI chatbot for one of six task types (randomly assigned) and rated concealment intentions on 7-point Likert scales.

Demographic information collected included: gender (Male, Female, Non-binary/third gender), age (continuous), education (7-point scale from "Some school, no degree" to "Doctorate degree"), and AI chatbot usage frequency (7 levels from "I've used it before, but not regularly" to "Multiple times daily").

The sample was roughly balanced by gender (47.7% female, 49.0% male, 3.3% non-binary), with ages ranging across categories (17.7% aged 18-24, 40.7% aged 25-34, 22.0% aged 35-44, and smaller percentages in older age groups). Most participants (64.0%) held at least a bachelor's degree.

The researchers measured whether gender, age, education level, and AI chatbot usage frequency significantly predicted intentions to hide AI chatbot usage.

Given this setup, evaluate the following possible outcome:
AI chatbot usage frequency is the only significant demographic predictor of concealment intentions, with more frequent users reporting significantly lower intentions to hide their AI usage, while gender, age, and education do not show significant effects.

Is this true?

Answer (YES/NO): NO